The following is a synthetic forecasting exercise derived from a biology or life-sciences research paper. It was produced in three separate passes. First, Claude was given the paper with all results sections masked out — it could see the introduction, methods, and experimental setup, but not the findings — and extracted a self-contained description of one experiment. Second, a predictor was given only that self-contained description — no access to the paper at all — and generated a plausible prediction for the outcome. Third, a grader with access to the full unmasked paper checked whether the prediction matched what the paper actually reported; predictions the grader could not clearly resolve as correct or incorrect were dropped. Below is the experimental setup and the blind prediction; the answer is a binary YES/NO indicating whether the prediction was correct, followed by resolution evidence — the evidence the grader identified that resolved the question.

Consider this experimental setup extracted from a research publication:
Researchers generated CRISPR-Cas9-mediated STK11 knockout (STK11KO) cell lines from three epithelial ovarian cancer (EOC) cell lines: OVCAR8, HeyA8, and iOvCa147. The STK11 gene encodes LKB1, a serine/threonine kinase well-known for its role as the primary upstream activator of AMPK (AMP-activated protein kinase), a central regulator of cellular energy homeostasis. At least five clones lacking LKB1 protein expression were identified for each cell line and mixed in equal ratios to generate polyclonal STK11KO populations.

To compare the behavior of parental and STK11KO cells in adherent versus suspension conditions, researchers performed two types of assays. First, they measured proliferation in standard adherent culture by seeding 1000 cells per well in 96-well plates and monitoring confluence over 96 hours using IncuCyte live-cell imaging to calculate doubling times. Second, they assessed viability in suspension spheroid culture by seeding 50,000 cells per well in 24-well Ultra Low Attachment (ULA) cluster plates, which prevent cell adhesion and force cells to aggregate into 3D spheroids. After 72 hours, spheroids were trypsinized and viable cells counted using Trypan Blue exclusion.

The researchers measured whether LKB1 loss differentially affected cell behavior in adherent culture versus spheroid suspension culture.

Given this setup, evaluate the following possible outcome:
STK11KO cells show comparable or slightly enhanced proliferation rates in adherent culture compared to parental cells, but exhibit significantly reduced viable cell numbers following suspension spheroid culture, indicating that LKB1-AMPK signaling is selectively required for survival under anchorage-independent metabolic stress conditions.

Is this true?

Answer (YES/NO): NO